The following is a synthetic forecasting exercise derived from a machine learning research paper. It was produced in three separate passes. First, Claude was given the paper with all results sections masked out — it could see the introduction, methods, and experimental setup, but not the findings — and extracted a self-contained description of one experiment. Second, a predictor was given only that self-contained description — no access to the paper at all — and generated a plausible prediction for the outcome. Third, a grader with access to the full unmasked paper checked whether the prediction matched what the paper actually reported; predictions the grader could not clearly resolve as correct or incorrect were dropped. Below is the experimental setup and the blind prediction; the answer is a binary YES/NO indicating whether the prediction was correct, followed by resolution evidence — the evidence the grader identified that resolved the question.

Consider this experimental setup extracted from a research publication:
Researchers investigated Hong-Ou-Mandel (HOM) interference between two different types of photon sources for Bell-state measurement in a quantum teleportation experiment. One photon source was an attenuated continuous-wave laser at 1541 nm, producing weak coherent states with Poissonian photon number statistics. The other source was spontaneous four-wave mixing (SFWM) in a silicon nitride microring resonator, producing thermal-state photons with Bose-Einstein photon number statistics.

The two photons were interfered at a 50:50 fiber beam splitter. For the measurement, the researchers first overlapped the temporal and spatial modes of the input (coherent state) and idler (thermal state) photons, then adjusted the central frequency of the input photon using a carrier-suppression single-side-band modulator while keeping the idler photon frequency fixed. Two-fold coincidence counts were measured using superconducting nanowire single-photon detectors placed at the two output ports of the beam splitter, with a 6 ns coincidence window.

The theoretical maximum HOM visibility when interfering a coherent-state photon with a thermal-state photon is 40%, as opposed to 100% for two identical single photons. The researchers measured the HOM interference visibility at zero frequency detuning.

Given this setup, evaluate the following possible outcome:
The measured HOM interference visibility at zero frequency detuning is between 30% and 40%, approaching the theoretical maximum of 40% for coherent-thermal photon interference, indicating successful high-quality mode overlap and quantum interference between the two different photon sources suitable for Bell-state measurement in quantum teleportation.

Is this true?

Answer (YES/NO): YES